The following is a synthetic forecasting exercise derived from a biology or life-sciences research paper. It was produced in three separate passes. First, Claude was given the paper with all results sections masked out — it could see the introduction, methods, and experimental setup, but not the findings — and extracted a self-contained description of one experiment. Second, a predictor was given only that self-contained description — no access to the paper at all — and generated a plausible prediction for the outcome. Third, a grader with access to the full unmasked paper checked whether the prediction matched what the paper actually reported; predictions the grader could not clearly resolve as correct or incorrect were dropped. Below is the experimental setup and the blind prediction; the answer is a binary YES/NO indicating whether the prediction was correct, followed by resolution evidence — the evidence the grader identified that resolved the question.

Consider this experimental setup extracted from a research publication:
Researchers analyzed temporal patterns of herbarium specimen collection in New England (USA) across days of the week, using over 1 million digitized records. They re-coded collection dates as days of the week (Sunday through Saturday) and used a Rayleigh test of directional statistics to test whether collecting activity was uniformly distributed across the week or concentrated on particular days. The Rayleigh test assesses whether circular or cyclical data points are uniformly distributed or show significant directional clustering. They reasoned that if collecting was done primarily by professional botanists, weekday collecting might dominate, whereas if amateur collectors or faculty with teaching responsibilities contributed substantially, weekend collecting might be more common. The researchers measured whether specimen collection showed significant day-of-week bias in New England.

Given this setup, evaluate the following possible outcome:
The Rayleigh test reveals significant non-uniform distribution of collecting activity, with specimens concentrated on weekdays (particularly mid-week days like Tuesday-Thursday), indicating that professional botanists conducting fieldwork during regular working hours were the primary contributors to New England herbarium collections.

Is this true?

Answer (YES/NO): NO